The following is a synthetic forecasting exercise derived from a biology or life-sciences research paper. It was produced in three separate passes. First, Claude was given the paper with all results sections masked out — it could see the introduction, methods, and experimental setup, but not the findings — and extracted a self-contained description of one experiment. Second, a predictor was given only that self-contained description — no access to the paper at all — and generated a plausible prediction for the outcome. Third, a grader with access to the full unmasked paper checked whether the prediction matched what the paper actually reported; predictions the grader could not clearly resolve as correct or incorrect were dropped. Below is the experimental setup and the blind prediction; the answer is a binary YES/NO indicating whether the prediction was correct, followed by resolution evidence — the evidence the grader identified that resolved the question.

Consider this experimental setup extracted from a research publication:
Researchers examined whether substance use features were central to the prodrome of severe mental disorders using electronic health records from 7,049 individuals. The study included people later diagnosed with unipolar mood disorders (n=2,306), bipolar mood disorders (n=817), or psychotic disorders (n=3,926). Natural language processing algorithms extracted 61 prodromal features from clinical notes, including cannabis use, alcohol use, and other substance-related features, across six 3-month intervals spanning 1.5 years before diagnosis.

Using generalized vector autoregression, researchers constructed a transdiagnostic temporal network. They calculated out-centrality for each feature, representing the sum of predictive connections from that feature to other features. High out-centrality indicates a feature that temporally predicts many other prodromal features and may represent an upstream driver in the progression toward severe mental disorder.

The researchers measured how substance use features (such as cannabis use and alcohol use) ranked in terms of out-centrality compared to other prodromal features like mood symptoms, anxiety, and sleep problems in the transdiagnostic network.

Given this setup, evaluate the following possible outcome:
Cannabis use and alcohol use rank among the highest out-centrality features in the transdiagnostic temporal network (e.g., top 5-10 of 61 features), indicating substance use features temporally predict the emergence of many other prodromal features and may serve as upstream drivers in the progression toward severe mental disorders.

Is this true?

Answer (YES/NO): NO